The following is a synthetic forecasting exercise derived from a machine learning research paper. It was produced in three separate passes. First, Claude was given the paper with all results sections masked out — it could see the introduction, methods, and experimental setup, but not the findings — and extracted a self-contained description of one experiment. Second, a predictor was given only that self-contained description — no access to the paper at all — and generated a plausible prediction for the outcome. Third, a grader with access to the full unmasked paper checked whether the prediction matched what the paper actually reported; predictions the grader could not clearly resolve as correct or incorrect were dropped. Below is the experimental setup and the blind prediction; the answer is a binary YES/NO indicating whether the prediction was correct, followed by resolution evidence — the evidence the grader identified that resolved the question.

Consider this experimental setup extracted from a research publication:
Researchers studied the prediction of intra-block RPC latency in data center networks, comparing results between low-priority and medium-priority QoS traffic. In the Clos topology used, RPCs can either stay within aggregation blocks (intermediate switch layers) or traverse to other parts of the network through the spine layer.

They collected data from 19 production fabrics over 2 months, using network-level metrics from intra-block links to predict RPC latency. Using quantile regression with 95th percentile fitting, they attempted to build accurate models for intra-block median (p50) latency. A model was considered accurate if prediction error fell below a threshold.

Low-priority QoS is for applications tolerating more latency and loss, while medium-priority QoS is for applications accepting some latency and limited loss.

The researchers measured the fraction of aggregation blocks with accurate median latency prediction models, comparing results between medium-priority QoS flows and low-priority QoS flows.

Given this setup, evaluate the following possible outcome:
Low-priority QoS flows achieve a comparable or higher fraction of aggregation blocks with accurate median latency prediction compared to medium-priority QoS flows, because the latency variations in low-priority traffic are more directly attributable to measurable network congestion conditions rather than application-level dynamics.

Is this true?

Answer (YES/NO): NO